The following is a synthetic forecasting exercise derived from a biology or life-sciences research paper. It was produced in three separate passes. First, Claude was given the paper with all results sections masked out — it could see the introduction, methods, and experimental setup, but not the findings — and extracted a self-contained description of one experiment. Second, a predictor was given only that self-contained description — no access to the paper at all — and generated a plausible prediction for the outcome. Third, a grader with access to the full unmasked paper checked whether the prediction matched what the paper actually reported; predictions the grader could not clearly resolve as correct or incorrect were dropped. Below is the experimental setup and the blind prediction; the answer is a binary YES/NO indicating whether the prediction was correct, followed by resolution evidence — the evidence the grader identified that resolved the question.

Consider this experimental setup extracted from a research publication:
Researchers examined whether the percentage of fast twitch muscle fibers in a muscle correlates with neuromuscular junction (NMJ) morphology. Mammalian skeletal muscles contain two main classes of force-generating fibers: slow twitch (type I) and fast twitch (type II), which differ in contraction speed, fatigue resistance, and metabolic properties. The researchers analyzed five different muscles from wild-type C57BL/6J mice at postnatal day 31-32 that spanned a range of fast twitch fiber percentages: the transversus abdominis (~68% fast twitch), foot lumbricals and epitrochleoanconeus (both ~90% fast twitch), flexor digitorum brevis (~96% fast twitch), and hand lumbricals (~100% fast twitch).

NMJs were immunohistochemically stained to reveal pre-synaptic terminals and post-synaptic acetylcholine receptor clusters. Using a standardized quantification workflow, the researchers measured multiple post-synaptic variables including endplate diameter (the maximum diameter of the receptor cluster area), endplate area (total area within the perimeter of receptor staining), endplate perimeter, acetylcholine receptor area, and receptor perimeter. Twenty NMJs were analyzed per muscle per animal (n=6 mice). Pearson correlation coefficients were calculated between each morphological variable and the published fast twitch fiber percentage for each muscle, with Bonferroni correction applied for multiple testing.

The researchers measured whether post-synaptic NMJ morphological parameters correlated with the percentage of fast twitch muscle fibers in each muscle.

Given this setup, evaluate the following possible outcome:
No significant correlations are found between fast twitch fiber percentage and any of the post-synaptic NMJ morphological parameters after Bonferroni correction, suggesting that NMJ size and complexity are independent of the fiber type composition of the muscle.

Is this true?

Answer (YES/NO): NO